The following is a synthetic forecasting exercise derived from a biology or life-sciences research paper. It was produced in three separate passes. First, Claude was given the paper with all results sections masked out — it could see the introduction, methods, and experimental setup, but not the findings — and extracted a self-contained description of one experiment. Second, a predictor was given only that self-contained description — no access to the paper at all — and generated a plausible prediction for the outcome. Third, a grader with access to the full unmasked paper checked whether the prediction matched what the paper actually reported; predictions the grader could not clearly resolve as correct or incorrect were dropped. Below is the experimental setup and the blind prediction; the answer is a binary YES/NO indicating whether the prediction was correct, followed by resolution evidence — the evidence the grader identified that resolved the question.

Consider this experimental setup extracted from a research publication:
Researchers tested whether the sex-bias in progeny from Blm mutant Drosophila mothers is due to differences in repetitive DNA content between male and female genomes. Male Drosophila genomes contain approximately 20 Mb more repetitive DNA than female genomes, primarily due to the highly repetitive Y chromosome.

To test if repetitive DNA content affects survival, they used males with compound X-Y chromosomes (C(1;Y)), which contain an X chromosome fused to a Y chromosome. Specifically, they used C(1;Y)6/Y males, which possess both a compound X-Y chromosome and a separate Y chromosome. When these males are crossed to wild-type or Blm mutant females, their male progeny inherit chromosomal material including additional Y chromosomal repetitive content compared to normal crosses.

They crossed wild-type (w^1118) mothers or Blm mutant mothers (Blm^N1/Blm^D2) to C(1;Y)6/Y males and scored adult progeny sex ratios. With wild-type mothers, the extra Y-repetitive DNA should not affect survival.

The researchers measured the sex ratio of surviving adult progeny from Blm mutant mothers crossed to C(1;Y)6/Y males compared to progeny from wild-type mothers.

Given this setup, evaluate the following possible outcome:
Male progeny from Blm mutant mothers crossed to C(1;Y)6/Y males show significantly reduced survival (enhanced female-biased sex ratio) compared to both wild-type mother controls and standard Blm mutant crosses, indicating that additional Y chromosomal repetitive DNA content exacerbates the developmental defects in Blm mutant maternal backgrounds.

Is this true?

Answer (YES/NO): NO